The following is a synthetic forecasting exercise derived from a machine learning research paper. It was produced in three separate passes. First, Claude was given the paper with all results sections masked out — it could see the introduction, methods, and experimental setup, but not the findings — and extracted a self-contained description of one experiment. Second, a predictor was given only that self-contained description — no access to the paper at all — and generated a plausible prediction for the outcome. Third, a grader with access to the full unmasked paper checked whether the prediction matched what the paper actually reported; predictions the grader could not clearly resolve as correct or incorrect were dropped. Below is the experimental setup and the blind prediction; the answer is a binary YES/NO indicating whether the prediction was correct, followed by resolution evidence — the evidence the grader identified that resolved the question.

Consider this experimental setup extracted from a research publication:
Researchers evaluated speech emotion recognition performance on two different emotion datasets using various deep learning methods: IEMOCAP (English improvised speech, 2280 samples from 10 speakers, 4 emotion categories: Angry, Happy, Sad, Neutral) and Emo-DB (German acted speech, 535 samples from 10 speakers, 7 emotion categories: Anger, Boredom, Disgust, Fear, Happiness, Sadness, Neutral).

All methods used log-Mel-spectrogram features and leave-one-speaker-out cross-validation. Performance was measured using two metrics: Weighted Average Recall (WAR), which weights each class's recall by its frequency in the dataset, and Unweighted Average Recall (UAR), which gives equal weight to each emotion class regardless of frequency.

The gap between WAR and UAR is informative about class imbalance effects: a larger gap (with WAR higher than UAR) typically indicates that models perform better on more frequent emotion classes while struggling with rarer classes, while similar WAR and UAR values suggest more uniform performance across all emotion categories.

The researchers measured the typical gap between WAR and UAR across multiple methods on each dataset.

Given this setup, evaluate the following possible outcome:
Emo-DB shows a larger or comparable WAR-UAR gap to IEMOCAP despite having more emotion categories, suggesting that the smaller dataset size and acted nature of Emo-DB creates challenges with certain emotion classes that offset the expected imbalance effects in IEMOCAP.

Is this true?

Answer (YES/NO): NO